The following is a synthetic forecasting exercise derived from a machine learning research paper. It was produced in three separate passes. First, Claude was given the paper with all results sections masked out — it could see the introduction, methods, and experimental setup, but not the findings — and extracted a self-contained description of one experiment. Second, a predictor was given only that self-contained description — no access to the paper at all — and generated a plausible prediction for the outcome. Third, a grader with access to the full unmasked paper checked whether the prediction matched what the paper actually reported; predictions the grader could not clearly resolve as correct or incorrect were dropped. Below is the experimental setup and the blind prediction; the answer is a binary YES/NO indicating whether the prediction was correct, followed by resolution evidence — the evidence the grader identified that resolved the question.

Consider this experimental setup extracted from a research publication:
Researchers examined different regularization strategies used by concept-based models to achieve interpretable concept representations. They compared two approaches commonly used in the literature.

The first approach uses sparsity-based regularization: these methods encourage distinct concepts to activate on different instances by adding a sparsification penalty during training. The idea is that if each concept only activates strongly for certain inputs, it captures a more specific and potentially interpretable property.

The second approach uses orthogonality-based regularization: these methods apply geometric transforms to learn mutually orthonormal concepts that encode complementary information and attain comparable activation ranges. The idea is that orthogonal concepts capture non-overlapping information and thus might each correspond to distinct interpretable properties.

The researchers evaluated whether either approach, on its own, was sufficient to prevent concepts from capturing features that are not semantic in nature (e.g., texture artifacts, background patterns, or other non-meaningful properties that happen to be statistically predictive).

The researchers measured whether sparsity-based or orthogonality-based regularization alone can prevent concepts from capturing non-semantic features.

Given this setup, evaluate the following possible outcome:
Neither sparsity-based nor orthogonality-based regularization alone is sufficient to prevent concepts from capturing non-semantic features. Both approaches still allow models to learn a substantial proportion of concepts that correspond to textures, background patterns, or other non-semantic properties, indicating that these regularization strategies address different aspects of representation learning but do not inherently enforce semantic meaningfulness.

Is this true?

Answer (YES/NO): YES